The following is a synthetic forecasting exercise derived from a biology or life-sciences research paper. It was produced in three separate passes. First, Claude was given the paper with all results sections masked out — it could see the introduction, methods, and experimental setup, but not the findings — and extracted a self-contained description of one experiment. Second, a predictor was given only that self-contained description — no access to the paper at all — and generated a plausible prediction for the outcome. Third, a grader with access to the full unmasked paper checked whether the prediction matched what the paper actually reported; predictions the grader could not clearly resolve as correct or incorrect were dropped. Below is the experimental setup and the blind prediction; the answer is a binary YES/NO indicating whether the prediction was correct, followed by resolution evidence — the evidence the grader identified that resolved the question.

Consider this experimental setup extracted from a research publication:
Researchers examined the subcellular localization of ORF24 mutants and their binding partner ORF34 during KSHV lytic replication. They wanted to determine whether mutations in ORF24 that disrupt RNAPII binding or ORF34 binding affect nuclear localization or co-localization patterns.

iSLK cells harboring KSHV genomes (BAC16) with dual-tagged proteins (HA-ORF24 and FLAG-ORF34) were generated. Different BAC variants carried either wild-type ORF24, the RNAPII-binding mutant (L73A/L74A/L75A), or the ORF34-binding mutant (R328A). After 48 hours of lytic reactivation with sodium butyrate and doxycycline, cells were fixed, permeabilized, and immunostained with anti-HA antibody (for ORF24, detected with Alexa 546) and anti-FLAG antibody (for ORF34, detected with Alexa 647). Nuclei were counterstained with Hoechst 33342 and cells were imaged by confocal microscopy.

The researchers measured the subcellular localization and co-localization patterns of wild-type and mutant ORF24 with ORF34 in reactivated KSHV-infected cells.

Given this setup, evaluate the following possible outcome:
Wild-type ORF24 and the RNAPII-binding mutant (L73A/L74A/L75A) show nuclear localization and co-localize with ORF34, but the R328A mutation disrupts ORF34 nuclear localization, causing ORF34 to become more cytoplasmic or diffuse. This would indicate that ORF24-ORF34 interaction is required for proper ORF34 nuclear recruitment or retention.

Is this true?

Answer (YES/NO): NO